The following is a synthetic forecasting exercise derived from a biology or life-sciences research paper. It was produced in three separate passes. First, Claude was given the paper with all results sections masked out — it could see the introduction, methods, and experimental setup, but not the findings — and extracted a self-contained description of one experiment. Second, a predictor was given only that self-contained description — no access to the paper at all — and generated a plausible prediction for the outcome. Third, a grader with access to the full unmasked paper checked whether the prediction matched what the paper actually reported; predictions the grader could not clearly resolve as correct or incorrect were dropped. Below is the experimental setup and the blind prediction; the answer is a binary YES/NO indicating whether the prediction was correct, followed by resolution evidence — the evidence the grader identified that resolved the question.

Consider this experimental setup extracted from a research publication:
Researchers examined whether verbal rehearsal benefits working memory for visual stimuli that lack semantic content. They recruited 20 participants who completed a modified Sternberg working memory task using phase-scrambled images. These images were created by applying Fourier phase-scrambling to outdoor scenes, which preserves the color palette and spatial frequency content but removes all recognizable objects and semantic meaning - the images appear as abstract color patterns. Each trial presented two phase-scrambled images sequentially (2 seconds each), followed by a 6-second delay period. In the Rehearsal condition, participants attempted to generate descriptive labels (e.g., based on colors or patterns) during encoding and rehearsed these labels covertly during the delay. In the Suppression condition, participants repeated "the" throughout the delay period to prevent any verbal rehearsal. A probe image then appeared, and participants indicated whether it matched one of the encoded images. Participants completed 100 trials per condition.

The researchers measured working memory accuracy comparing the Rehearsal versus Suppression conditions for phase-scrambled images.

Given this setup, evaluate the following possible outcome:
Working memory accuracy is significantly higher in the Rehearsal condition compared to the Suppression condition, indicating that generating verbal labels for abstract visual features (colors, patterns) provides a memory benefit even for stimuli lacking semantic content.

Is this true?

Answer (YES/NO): YES